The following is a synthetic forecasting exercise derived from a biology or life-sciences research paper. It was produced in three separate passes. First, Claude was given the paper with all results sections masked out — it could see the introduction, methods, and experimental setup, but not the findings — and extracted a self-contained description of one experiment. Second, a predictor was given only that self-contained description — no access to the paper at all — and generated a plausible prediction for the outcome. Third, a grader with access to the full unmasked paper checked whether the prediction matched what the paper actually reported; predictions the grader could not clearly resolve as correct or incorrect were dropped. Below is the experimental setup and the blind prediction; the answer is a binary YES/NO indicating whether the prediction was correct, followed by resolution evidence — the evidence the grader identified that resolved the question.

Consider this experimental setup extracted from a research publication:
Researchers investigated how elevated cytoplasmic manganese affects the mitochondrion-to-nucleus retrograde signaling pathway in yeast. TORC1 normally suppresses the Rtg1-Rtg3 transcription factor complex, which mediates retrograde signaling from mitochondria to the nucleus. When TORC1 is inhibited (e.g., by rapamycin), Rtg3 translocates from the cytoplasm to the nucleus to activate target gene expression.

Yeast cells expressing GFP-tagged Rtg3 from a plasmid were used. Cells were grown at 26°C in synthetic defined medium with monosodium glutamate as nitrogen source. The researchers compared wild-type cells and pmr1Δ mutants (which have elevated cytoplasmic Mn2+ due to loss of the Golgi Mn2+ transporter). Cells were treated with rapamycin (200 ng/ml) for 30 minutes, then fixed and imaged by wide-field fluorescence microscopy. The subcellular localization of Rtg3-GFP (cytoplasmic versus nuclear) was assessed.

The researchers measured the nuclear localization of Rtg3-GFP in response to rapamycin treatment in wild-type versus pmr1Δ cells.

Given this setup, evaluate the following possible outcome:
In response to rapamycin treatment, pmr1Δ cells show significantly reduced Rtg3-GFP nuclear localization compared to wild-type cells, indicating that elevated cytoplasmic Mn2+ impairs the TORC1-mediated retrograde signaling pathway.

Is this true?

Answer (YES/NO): YES